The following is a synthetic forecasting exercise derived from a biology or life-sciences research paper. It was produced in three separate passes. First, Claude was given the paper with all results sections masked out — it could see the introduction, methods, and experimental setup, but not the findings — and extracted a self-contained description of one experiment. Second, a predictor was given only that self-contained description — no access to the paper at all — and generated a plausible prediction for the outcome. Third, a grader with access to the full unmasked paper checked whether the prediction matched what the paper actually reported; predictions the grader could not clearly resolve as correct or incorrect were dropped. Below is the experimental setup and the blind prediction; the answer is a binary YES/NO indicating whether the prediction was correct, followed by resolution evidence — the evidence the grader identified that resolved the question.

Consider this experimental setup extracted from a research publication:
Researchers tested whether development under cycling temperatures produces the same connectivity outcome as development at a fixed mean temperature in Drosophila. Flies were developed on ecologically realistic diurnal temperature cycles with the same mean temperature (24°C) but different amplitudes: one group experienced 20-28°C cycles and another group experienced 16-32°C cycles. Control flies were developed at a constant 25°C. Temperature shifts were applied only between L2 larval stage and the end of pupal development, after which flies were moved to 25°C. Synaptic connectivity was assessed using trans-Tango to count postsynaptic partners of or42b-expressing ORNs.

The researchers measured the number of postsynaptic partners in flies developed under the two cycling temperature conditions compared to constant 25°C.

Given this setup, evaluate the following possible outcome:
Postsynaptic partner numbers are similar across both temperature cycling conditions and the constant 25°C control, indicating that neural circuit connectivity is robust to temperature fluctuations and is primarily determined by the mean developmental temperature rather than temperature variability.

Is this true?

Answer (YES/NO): NO